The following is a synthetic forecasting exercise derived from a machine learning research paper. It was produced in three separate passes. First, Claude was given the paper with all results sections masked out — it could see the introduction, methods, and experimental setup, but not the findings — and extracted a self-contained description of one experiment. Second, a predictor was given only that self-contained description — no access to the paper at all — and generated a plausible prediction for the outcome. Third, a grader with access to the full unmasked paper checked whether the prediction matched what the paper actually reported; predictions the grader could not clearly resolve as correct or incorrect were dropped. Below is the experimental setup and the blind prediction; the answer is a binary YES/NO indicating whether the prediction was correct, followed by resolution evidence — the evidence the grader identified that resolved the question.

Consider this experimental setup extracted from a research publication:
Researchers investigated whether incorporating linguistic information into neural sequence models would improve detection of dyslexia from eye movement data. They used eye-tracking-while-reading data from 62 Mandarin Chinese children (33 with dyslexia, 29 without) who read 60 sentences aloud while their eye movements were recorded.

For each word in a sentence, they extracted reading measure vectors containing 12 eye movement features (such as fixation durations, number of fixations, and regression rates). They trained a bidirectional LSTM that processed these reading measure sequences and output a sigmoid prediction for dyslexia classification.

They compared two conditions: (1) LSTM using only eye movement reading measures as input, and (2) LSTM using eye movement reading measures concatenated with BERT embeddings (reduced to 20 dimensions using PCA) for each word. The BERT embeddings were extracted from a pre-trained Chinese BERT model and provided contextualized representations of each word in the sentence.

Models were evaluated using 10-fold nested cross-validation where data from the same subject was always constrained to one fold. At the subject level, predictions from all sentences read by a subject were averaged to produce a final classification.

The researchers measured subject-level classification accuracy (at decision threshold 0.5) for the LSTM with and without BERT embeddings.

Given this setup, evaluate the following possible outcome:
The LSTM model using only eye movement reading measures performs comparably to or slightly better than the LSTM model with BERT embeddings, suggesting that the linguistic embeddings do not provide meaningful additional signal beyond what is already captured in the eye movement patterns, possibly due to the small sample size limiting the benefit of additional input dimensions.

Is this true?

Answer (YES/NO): NO